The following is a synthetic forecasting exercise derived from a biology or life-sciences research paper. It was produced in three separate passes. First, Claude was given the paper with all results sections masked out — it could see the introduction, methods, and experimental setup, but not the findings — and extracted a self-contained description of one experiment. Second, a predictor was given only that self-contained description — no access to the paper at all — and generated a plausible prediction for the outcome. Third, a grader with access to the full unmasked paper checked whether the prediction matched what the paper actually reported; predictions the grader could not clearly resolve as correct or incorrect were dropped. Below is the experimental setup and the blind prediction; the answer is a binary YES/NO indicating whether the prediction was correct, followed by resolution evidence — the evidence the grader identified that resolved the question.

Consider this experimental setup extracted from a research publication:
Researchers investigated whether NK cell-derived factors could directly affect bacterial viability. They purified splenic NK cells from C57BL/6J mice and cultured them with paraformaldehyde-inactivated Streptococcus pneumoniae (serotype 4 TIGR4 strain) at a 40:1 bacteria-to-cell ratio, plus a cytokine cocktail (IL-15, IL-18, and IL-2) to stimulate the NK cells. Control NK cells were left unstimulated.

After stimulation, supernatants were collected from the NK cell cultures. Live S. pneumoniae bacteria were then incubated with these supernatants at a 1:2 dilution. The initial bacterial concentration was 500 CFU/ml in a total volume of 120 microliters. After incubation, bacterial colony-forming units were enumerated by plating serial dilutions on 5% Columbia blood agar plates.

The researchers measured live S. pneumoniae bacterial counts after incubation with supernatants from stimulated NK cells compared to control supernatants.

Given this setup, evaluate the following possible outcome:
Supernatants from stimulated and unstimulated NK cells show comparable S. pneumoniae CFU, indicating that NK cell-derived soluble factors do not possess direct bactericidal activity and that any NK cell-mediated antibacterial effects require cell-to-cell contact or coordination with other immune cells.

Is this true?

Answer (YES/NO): NO